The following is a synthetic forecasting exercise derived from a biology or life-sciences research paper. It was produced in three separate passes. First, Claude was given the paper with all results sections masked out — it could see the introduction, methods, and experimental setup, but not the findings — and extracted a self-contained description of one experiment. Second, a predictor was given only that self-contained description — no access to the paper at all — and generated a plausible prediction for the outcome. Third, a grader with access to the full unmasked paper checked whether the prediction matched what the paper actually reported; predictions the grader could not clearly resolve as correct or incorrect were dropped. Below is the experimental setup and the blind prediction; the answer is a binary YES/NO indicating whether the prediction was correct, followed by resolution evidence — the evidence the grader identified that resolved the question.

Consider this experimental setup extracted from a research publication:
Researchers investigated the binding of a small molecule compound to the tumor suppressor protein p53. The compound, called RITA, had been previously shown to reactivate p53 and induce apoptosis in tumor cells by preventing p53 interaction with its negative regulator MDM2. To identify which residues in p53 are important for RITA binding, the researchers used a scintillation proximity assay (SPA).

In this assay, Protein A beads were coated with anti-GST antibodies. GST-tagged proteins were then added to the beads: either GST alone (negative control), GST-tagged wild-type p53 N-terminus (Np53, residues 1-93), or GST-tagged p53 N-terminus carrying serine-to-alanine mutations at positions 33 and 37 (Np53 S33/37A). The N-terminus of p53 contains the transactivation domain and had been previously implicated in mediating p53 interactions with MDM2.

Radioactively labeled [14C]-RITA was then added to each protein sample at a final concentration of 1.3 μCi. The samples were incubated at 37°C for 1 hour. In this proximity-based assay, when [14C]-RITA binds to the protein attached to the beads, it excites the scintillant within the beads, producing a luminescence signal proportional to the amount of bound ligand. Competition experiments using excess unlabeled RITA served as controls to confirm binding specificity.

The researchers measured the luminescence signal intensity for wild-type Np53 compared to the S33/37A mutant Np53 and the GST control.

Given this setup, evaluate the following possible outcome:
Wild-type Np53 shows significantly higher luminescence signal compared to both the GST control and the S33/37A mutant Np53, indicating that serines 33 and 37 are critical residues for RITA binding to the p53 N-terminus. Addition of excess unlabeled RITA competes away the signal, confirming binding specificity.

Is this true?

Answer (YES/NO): YES